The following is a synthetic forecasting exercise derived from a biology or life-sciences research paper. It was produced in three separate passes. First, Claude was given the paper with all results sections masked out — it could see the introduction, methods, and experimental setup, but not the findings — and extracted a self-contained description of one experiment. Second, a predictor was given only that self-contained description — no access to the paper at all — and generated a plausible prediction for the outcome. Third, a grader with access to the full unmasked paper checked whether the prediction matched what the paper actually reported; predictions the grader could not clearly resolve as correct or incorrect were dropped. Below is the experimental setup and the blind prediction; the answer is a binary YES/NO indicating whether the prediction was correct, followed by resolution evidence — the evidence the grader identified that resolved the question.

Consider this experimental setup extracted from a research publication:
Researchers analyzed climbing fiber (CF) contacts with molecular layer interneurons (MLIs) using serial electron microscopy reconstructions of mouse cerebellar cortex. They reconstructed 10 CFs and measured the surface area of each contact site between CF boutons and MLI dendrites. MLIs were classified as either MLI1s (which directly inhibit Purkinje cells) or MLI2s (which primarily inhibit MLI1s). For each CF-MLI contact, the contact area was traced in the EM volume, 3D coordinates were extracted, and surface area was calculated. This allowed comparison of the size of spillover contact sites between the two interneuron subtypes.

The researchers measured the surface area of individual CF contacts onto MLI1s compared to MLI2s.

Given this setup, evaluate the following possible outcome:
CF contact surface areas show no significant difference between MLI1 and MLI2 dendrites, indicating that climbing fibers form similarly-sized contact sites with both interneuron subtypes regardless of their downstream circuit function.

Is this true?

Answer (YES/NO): NO